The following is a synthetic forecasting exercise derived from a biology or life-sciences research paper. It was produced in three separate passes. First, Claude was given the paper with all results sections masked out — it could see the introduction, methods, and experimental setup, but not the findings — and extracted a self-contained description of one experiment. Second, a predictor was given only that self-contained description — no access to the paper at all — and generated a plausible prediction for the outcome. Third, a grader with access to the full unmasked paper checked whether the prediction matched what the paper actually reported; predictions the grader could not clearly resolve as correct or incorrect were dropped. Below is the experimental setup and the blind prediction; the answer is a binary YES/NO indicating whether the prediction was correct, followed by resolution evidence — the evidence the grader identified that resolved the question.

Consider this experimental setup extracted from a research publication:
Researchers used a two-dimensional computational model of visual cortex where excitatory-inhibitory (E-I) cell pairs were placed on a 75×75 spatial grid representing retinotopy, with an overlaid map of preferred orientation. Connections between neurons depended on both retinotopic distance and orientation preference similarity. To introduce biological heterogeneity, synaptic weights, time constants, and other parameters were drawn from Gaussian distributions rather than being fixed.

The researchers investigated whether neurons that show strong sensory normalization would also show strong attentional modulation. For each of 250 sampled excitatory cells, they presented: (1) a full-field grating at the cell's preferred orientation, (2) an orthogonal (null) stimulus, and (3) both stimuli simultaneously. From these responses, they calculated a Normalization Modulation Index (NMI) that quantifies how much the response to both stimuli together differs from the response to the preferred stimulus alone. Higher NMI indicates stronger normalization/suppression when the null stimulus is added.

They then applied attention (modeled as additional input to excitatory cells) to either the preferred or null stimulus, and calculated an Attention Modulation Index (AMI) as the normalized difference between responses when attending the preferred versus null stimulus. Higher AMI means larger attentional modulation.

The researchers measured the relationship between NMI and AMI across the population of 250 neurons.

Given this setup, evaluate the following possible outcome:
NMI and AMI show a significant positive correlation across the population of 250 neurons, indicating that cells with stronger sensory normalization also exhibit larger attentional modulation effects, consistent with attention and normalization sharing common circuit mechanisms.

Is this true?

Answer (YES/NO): YES